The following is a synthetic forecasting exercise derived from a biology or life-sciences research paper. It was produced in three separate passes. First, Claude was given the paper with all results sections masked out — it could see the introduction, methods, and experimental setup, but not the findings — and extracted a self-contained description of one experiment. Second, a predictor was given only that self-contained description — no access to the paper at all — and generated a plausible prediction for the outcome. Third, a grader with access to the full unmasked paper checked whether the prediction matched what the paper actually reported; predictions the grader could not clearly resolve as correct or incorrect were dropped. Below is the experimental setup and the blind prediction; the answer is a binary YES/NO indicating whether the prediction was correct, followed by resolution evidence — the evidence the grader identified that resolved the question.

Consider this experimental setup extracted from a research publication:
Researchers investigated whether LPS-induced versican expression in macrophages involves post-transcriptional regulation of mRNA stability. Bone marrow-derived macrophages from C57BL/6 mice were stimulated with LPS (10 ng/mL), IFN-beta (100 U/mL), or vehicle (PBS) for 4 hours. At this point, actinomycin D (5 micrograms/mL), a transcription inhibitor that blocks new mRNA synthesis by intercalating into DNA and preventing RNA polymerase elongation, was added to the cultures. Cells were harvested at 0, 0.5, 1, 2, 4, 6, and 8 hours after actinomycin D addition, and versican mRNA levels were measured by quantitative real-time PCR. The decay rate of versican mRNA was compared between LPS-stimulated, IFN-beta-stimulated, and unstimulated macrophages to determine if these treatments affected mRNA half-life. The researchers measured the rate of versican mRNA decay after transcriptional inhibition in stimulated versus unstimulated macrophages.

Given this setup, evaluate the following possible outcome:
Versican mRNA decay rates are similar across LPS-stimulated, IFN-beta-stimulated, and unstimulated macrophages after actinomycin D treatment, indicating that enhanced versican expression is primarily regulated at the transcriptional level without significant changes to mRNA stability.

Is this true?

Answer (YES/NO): NO